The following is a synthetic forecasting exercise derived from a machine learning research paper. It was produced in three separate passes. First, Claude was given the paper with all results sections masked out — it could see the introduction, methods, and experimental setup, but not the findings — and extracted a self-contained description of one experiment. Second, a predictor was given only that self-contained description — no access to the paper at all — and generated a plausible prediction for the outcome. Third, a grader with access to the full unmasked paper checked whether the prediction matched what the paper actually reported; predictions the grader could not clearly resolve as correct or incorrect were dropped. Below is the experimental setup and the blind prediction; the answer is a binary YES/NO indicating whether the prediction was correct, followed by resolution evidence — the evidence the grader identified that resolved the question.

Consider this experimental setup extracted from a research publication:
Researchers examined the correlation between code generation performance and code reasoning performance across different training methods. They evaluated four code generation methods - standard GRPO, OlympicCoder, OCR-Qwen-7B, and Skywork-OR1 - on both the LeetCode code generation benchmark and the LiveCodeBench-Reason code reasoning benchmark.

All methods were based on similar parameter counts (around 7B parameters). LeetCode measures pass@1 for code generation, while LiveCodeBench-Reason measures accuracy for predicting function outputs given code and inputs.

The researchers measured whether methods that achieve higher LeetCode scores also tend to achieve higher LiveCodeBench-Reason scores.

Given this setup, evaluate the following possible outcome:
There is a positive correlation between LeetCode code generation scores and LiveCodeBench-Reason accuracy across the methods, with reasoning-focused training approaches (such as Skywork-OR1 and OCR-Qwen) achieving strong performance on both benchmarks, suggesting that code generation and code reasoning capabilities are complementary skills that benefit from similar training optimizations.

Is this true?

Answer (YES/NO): NO